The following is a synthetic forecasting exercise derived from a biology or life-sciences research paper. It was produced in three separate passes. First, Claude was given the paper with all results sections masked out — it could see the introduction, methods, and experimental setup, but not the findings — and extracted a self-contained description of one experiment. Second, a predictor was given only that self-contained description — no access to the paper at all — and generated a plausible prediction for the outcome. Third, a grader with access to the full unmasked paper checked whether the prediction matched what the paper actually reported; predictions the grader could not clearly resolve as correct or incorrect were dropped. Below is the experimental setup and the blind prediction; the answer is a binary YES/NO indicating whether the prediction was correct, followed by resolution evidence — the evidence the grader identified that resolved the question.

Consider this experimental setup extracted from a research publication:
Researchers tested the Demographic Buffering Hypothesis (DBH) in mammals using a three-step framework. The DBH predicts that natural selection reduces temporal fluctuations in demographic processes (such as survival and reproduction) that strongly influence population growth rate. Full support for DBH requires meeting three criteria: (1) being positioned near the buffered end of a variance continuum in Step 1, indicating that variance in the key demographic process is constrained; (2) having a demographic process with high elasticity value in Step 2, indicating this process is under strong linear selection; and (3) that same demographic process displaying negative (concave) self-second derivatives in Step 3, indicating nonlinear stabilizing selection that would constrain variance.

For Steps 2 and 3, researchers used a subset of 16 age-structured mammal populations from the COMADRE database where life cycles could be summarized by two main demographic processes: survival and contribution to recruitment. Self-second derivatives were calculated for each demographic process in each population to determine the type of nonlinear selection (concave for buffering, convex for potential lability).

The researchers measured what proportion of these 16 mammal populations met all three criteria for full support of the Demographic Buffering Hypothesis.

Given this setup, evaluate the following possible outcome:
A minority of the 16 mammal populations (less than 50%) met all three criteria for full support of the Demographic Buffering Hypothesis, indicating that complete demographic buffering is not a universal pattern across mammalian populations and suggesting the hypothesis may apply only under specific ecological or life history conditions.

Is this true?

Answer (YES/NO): YES